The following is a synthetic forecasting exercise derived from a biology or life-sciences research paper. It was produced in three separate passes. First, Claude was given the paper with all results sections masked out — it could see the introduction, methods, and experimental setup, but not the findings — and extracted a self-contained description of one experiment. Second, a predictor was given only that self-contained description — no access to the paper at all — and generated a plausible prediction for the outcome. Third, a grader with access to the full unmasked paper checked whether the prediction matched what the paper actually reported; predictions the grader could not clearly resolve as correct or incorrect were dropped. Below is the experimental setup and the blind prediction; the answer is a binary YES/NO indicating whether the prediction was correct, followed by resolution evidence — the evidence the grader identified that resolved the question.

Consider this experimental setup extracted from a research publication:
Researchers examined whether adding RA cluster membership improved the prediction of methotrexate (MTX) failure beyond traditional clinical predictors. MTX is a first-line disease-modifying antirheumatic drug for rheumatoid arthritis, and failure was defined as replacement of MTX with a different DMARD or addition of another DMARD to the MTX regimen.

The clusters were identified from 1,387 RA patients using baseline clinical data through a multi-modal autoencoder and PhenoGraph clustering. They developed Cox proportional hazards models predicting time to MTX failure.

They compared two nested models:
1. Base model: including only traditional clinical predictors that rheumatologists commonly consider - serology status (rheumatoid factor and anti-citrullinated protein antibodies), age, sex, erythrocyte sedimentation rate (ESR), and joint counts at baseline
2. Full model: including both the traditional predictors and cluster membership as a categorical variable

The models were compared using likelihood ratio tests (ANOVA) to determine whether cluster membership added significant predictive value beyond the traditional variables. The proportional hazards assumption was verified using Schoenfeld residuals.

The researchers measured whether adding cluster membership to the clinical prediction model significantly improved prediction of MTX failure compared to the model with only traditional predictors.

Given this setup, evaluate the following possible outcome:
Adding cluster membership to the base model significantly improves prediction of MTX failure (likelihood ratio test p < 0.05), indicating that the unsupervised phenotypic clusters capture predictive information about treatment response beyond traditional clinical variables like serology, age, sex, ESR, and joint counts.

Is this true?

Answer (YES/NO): YES